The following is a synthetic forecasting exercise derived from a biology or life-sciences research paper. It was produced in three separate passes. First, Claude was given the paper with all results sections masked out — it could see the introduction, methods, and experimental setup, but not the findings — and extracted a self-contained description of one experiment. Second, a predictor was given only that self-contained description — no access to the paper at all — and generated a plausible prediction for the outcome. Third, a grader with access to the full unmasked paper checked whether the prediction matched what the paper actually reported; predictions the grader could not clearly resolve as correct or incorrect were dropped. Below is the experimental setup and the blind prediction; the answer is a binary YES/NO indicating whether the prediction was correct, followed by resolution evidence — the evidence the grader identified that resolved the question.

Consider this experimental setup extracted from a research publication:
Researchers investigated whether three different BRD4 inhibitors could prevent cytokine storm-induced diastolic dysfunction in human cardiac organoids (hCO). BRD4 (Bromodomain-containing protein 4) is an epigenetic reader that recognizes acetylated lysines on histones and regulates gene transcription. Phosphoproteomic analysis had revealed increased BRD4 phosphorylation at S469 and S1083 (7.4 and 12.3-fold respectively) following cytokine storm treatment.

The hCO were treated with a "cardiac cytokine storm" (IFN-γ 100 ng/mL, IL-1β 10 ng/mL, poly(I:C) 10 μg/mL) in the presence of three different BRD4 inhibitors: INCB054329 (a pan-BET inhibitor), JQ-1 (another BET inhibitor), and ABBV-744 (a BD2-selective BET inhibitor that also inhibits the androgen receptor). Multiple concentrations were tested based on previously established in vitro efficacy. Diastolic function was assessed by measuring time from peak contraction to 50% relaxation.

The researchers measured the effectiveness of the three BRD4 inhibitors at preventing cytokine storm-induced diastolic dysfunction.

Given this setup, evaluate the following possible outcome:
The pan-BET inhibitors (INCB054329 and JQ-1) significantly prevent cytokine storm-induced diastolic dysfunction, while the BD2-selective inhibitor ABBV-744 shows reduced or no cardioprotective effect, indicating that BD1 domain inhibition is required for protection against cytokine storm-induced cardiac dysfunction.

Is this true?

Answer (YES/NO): NO